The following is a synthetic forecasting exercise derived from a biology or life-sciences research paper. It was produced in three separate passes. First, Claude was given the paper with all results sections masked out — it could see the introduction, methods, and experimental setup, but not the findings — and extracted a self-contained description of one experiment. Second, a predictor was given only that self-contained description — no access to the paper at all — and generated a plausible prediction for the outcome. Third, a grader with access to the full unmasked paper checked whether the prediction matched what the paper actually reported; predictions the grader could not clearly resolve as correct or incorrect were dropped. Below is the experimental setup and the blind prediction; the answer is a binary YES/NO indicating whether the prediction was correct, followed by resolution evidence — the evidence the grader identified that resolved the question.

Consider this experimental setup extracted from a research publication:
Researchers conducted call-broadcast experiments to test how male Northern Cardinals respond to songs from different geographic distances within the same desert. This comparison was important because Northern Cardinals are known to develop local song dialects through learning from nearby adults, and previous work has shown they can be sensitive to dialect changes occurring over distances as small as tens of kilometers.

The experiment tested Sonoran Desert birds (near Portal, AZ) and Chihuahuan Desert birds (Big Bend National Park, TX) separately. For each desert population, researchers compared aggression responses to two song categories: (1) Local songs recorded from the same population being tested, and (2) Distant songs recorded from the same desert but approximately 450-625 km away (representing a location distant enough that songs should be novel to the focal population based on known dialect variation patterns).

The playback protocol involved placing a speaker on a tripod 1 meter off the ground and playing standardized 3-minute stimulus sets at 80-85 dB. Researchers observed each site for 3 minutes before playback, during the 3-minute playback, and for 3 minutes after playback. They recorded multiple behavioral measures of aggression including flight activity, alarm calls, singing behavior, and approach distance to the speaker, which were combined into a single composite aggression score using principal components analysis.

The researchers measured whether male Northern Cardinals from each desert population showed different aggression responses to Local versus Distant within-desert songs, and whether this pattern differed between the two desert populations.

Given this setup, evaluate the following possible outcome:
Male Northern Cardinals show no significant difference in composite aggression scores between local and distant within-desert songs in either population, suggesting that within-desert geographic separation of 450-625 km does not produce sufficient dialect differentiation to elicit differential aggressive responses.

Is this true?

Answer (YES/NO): NO